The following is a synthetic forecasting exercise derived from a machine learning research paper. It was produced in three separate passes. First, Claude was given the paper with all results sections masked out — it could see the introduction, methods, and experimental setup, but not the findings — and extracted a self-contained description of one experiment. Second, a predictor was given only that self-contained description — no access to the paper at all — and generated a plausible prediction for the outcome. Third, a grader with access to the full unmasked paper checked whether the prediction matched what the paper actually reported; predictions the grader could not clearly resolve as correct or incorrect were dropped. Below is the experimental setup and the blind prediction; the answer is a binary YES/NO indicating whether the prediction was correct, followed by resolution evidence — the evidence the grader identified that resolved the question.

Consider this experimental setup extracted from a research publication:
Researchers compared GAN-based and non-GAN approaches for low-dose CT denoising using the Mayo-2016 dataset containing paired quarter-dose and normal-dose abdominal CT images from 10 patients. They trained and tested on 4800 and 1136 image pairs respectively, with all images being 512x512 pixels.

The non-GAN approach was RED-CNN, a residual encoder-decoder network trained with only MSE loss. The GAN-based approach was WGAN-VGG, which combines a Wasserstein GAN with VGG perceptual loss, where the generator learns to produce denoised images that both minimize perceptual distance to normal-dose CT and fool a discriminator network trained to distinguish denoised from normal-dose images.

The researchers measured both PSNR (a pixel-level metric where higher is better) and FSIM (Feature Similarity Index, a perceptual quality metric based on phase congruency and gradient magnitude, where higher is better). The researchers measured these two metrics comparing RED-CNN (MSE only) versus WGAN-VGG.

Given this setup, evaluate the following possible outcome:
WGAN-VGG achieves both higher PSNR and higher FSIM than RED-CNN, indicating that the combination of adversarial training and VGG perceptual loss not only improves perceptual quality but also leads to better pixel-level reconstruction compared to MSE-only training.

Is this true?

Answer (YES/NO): NO